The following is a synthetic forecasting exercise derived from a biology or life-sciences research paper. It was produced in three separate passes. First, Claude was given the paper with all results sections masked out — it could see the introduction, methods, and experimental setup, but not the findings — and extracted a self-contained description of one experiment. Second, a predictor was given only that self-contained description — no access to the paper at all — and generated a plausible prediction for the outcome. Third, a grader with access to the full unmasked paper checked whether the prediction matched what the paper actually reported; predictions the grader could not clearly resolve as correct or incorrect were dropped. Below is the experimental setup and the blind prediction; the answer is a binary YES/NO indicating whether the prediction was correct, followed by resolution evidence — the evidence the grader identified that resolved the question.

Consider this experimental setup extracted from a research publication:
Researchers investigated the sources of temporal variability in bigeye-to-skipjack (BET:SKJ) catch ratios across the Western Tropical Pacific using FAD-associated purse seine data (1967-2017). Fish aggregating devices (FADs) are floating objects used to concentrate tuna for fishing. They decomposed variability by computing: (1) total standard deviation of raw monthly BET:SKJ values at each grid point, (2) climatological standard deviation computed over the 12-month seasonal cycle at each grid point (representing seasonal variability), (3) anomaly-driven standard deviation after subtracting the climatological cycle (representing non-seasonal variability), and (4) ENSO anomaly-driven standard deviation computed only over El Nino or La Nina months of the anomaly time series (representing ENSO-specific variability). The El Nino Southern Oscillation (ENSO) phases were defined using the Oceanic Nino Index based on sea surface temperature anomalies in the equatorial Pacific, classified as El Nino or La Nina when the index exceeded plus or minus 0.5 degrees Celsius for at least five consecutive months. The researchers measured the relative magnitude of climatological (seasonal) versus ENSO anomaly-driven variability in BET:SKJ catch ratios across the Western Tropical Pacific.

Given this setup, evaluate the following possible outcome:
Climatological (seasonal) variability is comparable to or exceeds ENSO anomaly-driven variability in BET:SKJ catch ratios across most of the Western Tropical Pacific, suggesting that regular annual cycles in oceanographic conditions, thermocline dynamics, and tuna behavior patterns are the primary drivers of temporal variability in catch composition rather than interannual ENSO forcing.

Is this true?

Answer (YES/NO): NO